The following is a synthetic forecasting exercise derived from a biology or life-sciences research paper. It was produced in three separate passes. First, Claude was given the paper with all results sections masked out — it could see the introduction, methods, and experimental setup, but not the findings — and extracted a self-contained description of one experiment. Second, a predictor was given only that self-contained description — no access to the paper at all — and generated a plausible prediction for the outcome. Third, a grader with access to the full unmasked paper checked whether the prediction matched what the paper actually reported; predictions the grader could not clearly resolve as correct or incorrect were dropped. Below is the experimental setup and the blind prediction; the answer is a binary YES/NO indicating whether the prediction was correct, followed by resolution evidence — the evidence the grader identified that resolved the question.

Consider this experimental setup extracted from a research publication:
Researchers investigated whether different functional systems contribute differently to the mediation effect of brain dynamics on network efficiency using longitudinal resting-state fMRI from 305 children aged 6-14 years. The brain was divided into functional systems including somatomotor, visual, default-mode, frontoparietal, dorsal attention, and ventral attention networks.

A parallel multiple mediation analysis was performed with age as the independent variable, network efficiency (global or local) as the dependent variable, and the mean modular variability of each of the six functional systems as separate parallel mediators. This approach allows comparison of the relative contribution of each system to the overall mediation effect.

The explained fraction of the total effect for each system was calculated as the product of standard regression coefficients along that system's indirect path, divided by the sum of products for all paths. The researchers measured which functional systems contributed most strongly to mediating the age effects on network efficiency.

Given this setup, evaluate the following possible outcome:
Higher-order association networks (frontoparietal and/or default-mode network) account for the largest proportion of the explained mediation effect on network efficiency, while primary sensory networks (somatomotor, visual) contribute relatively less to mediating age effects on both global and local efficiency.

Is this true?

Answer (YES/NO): NO